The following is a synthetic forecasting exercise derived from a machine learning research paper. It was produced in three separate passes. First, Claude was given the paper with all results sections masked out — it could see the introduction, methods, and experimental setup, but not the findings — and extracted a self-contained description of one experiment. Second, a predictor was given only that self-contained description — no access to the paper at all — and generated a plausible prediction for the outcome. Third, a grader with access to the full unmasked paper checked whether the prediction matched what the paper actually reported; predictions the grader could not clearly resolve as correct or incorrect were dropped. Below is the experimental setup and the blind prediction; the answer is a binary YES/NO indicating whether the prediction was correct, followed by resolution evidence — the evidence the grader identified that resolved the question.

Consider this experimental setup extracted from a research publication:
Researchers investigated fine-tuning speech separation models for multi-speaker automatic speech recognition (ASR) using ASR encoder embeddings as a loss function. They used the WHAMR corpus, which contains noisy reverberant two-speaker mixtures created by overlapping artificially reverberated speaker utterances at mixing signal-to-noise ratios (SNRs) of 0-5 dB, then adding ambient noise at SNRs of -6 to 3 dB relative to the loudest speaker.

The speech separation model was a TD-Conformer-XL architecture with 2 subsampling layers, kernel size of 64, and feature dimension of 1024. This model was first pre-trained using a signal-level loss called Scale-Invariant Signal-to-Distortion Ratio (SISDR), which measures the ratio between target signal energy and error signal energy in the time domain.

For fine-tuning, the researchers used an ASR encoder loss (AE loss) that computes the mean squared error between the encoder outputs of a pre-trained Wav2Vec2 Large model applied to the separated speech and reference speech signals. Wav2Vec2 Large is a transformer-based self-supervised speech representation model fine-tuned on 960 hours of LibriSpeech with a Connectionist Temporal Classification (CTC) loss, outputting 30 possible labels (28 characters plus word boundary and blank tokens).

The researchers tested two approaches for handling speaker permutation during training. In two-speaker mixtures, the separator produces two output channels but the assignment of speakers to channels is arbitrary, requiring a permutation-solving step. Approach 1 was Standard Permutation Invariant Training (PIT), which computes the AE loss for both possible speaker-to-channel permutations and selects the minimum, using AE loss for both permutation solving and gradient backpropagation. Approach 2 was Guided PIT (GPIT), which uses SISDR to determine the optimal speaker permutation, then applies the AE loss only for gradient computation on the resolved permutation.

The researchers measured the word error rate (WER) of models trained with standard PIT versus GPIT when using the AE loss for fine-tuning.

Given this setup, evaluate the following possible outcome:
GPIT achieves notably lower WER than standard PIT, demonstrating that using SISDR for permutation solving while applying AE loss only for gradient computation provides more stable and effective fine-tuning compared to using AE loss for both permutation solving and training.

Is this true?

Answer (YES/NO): YES